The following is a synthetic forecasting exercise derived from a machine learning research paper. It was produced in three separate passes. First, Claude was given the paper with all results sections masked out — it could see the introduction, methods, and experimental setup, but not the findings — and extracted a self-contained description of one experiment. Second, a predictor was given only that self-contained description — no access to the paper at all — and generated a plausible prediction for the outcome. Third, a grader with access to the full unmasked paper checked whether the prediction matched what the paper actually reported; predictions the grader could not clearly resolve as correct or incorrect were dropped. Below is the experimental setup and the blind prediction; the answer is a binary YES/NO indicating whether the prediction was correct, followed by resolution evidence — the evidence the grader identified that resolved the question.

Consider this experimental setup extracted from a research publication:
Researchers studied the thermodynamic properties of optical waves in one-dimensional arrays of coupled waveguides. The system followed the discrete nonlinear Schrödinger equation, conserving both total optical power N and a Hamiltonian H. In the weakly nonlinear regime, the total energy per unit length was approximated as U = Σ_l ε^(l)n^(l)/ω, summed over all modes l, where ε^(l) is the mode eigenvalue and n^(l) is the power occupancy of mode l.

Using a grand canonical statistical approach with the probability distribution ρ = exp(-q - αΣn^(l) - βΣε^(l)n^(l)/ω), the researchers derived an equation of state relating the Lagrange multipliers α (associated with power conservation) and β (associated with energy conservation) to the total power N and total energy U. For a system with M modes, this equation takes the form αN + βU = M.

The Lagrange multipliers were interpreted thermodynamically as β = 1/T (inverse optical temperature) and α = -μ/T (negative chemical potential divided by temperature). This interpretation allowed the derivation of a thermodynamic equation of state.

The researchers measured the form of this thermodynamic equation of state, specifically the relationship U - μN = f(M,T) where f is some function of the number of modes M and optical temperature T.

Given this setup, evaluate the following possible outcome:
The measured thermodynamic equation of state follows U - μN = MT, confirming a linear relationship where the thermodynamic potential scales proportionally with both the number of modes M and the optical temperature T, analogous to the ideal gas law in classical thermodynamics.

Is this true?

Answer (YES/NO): YES